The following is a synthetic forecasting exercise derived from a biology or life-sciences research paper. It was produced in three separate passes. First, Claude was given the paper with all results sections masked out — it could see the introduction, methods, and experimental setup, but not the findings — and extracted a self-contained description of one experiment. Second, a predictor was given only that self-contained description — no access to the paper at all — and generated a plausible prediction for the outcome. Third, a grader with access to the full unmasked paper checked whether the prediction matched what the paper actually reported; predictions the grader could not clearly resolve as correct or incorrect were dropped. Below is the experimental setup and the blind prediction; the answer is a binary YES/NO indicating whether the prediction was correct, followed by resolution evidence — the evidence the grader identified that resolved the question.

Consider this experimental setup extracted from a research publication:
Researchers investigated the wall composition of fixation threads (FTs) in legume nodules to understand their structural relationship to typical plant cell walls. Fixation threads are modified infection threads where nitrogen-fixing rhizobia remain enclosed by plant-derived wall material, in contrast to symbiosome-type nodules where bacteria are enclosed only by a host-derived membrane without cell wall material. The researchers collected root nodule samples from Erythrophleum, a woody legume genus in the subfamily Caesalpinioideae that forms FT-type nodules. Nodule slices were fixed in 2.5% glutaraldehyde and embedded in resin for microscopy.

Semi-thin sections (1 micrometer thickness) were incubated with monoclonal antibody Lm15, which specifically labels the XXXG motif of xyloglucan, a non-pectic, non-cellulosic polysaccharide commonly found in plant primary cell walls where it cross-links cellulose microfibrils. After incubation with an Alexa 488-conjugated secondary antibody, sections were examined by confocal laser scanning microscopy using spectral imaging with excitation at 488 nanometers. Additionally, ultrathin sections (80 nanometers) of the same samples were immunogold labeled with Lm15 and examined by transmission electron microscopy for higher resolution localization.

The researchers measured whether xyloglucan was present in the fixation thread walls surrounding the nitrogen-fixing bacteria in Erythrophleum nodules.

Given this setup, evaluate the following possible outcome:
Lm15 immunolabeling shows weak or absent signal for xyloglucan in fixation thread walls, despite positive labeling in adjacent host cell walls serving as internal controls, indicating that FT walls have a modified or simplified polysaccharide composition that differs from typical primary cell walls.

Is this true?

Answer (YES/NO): NO